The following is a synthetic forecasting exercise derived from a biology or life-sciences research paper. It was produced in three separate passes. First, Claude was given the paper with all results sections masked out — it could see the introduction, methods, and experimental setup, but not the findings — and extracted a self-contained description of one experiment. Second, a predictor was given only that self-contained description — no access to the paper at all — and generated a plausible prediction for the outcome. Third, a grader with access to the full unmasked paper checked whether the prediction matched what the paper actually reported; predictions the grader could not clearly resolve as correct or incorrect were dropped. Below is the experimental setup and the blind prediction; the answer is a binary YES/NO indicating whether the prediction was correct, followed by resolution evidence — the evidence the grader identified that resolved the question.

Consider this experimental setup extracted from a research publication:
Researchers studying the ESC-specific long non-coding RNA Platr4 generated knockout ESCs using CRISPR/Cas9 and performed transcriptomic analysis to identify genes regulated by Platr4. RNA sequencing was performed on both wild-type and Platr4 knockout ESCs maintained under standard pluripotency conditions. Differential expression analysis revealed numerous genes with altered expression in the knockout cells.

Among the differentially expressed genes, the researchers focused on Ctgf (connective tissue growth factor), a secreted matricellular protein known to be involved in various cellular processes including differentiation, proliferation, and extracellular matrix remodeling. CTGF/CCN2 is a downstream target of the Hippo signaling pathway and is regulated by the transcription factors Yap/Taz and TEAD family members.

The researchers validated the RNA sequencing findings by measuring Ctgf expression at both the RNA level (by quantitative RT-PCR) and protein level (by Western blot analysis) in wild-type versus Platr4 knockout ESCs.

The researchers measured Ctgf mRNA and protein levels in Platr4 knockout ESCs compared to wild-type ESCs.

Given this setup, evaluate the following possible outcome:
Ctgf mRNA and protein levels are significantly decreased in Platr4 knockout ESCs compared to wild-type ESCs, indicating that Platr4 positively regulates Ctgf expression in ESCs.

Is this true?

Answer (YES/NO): YES